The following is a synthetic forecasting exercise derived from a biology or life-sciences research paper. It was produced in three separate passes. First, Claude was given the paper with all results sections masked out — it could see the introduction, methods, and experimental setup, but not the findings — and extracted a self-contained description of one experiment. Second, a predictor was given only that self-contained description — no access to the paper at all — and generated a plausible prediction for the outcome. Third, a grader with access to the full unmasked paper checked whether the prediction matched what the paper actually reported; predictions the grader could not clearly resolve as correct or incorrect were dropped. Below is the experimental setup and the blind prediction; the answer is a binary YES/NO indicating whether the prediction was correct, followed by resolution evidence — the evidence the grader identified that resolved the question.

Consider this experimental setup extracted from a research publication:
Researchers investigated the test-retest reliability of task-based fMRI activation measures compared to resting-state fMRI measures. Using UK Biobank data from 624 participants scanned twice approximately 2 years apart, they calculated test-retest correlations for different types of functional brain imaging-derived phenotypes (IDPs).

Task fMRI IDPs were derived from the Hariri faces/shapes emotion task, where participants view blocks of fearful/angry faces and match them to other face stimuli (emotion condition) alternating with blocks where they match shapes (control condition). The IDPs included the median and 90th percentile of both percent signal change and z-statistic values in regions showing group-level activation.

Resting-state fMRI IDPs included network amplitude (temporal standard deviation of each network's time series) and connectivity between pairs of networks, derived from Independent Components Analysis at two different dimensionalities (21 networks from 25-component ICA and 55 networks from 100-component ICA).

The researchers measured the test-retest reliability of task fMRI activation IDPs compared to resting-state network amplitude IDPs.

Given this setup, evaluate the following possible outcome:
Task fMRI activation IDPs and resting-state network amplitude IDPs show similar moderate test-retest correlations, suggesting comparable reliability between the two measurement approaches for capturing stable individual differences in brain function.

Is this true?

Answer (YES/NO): NO